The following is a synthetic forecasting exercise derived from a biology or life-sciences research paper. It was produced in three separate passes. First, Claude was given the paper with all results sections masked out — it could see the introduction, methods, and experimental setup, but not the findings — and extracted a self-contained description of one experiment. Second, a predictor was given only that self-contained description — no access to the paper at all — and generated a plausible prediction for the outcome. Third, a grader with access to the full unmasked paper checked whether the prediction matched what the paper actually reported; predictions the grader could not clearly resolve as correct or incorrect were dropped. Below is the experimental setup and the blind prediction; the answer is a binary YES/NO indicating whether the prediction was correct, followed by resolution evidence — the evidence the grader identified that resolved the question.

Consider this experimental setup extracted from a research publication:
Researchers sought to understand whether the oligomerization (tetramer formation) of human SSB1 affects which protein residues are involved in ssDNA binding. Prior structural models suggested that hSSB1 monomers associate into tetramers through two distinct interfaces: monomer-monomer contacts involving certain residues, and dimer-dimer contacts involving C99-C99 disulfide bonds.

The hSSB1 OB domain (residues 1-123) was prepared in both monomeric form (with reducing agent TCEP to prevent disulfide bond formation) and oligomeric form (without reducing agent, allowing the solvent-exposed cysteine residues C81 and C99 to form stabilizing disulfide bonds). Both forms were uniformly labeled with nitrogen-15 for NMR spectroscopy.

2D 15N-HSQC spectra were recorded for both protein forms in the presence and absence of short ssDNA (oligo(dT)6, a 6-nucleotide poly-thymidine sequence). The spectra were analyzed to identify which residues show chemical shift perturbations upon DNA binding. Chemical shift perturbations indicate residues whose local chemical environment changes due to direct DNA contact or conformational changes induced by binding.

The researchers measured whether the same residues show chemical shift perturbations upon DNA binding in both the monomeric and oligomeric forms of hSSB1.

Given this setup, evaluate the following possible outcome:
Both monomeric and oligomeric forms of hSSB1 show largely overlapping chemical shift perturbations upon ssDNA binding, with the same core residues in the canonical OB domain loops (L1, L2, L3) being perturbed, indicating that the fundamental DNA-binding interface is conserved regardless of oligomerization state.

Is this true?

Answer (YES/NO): YES